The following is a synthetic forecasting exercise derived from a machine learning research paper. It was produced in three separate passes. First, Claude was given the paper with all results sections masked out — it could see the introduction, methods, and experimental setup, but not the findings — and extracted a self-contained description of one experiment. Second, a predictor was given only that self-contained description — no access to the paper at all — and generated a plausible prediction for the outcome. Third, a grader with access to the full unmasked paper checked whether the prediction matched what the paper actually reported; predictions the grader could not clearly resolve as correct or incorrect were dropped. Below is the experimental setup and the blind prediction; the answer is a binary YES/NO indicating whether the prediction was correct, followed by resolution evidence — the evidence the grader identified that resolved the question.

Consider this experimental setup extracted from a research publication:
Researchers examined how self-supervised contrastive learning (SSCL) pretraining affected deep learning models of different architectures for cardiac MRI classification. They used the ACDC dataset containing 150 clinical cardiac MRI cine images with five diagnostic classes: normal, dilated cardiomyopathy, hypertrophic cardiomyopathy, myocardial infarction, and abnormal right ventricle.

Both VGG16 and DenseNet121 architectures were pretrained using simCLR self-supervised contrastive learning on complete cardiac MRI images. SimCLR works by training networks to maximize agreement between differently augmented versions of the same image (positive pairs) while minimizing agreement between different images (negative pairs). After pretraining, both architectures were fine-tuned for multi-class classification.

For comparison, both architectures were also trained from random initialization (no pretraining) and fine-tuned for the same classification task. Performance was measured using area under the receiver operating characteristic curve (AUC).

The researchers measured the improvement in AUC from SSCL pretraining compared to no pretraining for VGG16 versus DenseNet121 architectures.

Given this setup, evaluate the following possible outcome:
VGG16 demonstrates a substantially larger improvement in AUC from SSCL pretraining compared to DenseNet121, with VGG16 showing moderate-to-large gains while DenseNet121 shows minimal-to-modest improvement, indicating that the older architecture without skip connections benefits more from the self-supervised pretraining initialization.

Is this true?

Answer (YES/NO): NO